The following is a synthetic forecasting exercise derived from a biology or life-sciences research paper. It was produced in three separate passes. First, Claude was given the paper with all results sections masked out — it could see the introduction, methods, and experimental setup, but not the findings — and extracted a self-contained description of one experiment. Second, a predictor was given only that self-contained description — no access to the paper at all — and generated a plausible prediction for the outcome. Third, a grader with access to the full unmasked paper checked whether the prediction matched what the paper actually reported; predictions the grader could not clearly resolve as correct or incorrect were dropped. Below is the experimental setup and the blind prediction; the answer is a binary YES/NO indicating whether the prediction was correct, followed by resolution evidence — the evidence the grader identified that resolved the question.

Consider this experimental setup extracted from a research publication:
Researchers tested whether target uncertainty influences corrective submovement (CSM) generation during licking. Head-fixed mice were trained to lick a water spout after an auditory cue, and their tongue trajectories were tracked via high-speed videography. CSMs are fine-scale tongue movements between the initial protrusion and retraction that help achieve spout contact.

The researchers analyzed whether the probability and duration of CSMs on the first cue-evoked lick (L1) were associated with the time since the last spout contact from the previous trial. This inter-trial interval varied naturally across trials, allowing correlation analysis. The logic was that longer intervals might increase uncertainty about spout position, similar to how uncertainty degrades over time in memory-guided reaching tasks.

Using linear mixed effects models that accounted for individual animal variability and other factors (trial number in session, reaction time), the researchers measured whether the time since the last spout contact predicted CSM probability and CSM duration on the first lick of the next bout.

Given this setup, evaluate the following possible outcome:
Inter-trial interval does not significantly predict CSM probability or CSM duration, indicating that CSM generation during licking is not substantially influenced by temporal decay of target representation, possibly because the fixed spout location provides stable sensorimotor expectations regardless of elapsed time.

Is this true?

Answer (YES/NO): NO